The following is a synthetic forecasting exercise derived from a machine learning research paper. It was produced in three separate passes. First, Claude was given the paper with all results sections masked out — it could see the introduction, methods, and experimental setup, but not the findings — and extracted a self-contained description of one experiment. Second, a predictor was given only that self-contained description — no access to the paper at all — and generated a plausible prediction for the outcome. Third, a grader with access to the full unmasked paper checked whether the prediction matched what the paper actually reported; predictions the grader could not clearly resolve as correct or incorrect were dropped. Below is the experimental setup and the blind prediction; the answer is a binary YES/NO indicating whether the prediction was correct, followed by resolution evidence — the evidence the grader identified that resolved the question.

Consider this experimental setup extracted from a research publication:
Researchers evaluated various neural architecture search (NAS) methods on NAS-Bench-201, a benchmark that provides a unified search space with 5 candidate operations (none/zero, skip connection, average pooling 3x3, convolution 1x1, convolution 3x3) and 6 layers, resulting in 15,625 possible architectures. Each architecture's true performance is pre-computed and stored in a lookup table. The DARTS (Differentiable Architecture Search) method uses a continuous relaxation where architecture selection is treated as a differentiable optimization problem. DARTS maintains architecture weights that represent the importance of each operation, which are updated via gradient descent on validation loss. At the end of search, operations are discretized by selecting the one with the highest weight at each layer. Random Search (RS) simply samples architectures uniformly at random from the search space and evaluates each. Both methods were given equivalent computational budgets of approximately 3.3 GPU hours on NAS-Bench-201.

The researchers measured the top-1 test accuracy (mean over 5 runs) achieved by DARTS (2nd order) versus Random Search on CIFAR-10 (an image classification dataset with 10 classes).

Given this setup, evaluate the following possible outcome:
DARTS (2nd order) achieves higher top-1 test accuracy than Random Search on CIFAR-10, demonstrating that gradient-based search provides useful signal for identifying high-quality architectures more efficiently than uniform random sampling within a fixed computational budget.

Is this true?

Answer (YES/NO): NO